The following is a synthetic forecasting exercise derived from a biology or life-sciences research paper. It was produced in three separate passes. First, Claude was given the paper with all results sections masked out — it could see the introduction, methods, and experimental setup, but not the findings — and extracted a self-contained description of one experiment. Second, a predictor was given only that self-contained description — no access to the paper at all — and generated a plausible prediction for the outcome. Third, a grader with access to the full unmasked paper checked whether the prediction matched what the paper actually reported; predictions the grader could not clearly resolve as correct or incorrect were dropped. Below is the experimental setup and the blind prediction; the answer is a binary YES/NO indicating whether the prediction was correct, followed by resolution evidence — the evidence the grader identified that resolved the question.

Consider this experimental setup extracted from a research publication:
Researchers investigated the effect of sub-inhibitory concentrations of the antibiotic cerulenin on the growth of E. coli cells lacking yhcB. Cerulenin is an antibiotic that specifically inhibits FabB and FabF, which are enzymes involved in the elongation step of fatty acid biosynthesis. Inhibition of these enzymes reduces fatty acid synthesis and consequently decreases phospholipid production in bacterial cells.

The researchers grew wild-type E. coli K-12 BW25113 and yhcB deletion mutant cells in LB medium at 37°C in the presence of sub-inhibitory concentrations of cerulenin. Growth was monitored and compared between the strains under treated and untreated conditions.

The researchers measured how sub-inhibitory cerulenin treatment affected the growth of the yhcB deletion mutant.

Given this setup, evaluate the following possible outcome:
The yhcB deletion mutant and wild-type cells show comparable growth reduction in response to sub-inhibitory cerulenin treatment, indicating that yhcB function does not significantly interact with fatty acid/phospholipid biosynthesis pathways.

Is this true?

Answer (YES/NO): NO